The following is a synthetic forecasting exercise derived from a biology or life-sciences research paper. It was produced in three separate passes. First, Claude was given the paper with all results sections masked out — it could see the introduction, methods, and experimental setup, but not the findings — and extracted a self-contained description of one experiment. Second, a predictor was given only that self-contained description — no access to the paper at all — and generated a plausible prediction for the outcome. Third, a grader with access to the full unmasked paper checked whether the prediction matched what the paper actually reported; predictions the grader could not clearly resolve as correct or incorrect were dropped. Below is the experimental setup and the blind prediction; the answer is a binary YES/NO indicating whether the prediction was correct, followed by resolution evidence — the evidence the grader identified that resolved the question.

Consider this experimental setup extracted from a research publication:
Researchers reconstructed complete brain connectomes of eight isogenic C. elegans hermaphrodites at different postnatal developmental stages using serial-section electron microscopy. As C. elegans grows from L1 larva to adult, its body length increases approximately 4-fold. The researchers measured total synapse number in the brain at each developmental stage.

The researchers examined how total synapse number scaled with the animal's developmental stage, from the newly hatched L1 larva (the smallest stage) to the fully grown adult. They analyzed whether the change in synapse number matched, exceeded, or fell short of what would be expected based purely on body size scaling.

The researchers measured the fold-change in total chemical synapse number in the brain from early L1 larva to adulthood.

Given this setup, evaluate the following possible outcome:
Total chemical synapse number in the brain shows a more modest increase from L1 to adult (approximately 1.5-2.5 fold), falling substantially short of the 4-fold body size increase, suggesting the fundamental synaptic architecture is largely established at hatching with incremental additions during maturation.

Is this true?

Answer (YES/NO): NO